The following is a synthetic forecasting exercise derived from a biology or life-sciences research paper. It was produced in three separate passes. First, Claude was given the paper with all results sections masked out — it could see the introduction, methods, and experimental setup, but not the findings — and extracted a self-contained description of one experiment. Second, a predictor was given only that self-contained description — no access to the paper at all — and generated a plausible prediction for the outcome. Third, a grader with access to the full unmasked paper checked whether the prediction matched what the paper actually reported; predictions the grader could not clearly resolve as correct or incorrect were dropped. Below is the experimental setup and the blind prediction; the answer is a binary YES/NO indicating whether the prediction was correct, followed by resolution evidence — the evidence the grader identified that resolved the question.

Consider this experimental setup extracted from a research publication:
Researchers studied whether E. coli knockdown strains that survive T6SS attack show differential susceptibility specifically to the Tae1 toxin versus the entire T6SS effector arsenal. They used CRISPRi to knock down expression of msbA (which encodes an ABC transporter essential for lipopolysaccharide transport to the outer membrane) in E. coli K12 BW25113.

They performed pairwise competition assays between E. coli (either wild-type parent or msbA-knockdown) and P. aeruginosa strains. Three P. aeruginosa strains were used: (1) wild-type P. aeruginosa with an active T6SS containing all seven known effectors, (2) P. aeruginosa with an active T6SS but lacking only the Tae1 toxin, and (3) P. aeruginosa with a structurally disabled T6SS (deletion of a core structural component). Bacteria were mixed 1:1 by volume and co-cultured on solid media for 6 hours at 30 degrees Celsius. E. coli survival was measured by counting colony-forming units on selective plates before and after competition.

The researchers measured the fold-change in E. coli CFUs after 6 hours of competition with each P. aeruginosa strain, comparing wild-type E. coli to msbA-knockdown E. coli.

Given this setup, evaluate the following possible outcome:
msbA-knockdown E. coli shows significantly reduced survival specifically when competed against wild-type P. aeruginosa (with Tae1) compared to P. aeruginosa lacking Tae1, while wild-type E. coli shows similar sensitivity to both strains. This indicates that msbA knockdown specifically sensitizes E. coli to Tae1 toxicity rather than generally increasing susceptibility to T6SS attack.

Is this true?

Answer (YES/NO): NO